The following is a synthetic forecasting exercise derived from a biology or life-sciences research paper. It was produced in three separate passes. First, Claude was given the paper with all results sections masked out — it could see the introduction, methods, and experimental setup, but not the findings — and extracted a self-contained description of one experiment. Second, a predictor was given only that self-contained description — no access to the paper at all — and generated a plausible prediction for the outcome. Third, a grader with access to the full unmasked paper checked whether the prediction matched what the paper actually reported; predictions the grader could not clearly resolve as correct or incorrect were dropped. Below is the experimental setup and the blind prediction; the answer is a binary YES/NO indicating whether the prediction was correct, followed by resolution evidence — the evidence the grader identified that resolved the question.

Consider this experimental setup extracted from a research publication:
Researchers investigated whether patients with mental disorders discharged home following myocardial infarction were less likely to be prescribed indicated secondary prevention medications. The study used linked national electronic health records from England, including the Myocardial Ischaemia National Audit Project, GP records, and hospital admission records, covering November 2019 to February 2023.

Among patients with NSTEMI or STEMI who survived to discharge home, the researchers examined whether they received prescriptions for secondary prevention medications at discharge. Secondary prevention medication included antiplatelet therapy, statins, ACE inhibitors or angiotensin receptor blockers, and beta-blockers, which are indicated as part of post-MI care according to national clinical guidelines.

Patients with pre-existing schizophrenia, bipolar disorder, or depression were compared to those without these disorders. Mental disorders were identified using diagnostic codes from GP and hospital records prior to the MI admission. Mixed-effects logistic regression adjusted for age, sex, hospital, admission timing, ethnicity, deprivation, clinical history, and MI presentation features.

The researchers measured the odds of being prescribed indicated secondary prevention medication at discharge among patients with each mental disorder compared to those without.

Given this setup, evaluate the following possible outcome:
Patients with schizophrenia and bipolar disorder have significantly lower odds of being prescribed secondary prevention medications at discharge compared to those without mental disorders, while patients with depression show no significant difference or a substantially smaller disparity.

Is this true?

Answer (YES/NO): NO